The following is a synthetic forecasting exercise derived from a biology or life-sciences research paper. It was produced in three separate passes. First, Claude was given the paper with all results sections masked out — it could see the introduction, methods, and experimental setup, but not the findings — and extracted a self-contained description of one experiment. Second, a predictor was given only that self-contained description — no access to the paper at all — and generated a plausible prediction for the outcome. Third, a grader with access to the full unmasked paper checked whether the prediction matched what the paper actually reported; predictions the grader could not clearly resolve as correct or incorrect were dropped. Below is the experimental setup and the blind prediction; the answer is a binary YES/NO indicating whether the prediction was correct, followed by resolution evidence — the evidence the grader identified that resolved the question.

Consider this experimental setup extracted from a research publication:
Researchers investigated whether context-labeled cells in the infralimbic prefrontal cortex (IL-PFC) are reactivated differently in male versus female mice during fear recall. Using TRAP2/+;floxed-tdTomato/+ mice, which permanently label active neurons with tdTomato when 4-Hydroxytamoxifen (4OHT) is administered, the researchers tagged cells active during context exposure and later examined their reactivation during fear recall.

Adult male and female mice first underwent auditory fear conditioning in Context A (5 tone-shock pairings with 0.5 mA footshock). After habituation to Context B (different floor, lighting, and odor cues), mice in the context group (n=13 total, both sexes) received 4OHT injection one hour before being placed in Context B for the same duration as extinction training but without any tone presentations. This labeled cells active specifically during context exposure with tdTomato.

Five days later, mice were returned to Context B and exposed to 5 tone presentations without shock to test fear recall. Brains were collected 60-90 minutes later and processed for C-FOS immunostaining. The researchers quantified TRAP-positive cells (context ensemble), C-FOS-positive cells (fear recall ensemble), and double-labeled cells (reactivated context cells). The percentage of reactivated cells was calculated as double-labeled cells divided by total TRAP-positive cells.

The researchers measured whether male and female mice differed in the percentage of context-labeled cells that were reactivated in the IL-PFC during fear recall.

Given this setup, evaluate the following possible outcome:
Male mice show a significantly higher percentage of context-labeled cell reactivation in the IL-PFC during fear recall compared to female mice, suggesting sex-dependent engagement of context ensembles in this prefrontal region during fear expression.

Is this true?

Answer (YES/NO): NO